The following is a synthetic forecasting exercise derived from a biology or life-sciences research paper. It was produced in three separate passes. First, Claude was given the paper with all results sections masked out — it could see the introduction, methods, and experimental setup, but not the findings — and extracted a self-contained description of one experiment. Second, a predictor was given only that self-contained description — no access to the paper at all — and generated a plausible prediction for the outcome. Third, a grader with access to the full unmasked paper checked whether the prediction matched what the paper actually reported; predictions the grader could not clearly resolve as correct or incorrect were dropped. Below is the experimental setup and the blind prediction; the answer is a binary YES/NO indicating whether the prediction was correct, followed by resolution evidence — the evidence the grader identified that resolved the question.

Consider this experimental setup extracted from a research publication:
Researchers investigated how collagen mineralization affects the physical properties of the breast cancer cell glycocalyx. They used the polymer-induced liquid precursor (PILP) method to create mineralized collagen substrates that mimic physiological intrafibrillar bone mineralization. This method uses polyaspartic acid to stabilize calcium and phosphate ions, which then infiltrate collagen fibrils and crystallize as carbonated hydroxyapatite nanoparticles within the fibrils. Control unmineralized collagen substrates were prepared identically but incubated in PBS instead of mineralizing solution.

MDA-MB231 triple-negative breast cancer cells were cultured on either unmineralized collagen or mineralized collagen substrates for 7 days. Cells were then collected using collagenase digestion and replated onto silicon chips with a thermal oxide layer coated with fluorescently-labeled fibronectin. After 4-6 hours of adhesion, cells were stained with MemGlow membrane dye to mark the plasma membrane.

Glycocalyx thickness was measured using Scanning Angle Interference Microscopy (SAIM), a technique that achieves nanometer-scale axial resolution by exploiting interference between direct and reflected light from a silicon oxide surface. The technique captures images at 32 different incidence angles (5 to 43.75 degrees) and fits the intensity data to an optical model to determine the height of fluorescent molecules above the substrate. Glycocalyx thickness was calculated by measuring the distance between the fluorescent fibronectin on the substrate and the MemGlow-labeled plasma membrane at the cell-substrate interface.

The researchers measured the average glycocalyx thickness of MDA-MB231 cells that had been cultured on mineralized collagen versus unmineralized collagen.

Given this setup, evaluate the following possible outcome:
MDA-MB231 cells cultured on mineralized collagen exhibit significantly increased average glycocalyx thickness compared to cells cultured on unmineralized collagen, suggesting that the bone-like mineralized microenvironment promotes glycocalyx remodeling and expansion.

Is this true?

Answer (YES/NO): YES